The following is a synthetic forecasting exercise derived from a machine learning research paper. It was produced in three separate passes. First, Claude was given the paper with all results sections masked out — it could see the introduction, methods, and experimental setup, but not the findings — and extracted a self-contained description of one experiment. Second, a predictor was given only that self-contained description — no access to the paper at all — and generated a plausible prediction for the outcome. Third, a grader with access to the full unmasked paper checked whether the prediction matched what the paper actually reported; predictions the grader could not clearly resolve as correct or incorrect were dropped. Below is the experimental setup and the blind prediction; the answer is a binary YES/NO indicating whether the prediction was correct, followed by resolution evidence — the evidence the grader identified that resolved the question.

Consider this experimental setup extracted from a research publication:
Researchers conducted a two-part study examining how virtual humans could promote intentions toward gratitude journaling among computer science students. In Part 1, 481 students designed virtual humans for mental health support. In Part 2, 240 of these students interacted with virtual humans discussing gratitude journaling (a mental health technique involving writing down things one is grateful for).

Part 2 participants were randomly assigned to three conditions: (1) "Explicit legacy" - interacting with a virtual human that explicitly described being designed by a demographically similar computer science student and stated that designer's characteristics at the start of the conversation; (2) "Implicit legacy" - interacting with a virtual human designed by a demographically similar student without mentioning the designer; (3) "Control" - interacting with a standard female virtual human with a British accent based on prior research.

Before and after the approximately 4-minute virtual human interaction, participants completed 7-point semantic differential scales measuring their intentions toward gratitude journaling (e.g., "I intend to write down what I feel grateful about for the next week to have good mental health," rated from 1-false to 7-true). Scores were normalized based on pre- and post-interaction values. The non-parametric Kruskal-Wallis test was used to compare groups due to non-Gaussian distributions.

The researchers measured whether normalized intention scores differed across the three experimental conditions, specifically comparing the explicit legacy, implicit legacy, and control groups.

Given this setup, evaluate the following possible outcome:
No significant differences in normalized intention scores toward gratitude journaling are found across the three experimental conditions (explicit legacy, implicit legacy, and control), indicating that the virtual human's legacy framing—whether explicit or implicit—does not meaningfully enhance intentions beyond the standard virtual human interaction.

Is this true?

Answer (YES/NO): YES